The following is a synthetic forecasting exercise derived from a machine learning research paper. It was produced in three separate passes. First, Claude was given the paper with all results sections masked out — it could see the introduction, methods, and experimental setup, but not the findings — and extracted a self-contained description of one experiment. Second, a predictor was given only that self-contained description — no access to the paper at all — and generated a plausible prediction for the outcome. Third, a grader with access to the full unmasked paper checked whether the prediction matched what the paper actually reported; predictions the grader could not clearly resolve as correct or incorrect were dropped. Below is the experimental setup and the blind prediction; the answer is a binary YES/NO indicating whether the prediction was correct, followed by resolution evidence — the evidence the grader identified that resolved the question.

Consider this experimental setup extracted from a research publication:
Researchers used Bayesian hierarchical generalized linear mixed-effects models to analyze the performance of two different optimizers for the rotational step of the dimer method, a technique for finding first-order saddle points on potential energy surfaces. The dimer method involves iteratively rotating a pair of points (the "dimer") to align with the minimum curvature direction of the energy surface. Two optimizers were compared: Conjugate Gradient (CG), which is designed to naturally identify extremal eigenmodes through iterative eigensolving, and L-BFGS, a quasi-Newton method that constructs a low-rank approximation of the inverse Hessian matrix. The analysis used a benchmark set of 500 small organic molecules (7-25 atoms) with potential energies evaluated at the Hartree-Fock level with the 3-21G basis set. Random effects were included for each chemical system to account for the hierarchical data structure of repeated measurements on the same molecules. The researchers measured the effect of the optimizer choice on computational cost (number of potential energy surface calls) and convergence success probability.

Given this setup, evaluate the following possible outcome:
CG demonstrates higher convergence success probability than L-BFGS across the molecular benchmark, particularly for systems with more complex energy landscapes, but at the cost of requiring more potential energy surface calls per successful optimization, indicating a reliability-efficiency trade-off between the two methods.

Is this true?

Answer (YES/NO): NO